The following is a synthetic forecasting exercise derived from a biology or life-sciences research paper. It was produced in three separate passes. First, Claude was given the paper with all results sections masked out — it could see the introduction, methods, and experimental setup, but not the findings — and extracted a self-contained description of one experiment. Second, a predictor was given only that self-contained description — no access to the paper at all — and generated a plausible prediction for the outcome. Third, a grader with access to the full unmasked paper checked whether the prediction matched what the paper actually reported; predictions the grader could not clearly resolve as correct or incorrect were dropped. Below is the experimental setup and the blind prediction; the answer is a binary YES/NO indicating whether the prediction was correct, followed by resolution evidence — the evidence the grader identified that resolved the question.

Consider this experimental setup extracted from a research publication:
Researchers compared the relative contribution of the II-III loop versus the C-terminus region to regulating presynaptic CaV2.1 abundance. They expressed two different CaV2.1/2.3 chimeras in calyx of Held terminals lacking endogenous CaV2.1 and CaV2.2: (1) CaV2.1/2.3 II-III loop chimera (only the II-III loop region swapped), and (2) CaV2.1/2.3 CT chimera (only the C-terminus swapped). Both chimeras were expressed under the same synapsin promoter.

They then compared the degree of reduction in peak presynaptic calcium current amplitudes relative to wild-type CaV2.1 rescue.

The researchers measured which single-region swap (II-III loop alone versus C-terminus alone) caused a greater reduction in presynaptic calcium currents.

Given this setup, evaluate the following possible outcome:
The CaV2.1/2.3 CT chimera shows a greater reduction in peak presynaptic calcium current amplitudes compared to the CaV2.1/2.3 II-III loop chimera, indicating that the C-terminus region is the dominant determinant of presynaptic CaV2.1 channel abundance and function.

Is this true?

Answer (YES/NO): YES